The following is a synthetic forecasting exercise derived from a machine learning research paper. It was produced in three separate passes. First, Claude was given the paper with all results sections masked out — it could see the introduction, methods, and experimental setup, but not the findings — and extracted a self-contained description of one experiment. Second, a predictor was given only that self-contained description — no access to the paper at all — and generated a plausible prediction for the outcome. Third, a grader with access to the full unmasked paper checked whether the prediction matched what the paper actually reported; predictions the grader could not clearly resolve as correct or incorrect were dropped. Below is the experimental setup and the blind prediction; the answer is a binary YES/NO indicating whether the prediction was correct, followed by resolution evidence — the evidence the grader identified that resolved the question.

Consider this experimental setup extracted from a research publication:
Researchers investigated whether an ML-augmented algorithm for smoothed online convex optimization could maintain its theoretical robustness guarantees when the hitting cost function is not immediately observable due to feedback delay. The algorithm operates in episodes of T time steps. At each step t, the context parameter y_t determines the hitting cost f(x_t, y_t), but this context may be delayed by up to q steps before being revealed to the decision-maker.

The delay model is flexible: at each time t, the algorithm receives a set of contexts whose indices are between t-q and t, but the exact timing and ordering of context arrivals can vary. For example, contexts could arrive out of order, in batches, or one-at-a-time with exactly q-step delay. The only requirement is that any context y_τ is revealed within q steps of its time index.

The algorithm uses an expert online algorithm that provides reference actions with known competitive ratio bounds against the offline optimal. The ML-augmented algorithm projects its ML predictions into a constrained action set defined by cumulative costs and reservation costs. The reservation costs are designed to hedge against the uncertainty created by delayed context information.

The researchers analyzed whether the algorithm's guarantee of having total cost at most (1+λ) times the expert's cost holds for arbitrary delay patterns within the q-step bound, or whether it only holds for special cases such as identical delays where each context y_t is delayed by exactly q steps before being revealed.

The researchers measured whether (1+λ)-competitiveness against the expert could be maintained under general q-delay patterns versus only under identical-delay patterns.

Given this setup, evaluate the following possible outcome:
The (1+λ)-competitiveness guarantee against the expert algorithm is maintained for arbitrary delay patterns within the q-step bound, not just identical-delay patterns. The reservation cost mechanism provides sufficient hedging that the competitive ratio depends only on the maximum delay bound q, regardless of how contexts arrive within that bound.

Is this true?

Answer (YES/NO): YES